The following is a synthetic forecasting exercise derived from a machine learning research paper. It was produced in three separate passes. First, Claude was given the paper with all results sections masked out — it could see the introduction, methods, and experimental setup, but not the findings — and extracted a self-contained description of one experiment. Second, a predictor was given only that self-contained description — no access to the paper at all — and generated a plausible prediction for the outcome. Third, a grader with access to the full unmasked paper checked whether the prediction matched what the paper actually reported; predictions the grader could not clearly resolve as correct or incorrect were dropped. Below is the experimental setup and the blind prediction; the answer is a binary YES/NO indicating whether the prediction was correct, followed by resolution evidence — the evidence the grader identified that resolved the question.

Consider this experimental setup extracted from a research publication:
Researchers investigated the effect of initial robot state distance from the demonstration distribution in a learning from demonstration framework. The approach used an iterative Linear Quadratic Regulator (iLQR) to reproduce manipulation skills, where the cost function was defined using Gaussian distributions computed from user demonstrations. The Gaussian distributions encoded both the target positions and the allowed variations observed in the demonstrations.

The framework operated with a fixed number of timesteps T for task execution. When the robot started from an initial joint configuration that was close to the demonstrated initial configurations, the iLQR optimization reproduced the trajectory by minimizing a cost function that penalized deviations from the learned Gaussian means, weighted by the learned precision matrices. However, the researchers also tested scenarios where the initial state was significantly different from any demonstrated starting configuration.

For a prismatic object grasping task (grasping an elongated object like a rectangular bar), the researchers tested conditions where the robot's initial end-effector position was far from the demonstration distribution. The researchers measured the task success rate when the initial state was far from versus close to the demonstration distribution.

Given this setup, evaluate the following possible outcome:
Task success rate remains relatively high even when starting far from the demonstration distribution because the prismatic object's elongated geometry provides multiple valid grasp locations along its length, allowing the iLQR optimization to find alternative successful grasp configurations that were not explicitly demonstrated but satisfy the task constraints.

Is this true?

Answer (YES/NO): NO